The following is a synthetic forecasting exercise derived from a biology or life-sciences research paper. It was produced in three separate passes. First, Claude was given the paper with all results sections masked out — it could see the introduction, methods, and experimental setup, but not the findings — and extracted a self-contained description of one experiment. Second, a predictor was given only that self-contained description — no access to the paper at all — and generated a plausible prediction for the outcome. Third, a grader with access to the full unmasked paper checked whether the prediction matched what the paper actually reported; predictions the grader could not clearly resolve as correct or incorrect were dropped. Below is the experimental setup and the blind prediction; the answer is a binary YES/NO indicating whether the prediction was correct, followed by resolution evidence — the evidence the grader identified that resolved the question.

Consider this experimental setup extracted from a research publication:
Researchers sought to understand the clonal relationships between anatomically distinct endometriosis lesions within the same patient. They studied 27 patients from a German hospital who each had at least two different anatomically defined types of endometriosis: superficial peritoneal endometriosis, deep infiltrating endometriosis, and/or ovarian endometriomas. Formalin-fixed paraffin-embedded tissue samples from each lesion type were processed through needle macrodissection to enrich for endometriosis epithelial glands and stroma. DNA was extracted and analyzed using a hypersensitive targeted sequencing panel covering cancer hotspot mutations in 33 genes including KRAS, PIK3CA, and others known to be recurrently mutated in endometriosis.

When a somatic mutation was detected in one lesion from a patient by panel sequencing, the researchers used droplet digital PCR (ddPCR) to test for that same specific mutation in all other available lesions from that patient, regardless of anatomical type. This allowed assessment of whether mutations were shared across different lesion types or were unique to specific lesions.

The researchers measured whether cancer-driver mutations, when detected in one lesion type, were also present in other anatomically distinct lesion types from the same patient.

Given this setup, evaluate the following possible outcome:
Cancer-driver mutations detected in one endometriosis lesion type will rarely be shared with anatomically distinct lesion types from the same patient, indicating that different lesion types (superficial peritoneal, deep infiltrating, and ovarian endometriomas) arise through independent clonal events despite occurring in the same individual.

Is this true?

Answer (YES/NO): NO